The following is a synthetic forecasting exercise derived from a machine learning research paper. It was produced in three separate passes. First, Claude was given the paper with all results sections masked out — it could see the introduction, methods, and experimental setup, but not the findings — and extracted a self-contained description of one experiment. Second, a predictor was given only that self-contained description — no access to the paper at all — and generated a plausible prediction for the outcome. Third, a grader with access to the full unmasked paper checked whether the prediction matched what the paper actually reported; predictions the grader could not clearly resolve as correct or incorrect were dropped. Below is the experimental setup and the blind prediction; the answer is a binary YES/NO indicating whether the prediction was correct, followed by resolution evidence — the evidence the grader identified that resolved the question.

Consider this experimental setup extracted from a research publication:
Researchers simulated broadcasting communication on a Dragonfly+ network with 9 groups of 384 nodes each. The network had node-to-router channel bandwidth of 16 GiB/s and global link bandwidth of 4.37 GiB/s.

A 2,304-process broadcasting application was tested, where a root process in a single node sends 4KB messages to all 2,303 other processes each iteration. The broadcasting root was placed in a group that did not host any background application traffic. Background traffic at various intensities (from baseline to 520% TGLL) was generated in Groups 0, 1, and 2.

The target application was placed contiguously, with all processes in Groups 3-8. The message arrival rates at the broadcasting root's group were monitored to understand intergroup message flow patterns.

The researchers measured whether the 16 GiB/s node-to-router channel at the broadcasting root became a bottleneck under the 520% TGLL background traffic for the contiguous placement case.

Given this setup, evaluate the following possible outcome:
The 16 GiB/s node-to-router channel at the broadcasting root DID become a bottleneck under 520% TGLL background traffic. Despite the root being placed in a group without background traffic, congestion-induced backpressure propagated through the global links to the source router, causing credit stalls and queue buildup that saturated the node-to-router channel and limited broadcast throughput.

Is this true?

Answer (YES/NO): NO